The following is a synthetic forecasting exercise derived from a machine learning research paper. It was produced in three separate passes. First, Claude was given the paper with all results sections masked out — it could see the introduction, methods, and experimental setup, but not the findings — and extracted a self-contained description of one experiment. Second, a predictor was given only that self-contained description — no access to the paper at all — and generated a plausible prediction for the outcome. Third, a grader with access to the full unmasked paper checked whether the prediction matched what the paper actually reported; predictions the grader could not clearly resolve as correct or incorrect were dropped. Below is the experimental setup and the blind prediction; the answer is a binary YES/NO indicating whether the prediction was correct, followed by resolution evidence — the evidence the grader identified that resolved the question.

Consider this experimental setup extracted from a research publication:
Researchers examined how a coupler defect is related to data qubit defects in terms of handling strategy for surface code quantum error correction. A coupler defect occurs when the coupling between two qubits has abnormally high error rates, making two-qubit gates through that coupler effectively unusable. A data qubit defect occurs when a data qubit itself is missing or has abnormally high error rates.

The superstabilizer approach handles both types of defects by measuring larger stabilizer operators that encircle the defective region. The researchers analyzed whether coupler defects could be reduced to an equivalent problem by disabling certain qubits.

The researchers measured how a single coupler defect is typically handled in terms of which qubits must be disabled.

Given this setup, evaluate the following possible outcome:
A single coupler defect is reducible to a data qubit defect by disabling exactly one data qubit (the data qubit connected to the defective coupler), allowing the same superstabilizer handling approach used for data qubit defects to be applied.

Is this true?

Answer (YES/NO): YES